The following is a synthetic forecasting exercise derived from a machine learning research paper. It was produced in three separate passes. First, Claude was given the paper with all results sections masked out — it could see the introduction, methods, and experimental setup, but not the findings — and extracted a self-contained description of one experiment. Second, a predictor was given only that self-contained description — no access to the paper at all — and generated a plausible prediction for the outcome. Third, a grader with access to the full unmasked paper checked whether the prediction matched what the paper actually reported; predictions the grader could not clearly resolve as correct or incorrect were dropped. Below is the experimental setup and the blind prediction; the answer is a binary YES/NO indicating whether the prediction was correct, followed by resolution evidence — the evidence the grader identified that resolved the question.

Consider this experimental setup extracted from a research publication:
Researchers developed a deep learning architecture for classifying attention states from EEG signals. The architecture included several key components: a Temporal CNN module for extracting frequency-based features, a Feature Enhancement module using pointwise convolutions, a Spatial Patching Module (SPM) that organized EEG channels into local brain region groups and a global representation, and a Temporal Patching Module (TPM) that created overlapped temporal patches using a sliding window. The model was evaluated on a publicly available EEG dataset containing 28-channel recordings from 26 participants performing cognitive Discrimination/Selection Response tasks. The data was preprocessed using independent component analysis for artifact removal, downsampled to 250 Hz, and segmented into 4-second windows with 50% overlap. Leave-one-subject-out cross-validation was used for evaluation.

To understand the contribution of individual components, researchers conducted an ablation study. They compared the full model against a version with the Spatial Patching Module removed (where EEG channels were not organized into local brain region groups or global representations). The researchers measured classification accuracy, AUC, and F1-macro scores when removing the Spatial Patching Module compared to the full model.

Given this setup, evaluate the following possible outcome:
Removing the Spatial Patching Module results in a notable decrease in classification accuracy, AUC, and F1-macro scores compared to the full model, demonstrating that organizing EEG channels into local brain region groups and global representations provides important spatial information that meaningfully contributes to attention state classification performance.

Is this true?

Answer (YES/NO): YES